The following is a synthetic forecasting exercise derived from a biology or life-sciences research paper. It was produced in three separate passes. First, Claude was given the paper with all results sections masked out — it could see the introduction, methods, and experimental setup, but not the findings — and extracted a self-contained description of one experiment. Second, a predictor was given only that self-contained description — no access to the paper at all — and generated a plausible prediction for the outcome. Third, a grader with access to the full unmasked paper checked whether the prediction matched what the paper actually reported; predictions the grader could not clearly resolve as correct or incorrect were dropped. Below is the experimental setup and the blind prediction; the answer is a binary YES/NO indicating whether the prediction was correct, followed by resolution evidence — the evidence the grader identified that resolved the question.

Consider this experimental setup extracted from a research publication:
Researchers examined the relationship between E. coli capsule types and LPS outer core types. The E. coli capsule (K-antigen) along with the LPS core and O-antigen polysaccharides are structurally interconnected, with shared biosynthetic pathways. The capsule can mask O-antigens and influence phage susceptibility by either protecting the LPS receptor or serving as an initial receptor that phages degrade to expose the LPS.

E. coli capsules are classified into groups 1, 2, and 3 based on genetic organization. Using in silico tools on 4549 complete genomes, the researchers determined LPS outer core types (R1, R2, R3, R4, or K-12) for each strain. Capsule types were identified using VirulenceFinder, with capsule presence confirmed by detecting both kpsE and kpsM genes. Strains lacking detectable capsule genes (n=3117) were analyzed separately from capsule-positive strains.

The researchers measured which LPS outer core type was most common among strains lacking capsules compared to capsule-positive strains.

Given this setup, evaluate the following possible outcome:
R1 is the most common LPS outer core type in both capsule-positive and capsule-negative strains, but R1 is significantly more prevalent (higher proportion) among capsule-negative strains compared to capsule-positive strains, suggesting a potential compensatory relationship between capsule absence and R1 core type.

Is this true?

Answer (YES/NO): NO